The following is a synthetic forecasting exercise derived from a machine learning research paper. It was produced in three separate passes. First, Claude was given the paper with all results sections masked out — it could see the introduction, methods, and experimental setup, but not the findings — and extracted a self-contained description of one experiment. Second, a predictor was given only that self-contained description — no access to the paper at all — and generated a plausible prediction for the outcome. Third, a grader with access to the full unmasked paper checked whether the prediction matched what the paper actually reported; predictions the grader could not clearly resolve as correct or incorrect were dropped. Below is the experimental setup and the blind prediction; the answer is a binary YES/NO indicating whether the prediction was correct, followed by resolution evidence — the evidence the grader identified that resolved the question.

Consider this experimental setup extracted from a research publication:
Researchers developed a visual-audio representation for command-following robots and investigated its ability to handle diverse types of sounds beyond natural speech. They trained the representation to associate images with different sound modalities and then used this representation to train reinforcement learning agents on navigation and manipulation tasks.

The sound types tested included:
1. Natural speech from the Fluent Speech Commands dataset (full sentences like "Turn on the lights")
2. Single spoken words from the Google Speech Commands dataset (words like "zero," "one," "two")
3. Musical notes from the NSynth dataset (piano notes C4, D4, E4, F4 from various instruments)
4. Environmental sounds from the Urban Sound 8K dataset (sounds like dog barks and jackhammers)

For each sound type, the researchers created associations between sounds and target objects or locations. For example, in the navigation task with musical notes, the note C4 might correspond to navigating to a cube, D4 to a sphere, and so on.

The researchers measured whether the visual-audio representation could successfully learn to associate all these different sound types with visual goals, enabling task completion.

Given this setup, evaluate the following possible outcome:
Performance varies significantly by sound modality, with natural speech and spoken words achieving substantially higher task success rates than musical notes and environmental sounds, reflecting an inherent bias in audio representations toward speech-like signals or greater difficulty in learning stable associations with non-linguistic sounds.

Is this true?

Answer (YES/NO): NO